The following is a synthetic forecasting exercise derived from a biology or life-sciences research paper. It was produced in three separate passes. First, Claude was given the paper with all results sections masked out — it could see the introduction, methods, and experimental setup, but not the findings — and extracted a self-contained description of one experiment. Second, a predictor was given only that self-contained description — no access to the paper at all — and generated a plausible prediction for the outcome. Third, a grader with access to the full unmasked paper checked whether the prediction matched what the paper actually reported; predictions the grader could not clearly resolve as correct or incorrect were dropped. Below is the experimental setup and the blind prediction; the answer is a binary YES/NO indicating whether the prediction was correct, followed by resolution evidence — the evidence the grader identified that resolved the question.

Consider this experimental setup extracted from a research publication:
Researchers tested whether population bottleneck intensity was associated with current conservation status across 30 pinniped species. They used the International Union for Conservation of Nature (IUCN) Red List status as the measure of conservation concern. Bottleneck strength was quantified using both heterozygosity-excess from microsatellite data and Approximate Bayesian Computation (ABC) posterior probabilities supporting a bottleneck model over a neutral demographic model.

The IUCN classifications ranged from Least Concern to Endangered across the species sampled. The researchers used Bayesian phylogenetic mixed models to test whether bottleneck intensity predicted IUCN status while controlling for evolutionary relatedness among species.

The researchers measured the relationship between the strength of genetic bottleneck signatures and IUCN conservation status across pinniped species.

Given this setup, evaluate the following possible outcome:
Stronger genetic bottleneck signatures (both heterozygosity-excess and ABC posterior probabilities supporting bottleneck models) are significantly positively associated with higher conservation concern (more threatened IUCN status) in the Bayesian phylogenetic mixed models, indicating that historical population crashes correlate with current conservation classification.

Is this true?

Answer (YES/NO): NO